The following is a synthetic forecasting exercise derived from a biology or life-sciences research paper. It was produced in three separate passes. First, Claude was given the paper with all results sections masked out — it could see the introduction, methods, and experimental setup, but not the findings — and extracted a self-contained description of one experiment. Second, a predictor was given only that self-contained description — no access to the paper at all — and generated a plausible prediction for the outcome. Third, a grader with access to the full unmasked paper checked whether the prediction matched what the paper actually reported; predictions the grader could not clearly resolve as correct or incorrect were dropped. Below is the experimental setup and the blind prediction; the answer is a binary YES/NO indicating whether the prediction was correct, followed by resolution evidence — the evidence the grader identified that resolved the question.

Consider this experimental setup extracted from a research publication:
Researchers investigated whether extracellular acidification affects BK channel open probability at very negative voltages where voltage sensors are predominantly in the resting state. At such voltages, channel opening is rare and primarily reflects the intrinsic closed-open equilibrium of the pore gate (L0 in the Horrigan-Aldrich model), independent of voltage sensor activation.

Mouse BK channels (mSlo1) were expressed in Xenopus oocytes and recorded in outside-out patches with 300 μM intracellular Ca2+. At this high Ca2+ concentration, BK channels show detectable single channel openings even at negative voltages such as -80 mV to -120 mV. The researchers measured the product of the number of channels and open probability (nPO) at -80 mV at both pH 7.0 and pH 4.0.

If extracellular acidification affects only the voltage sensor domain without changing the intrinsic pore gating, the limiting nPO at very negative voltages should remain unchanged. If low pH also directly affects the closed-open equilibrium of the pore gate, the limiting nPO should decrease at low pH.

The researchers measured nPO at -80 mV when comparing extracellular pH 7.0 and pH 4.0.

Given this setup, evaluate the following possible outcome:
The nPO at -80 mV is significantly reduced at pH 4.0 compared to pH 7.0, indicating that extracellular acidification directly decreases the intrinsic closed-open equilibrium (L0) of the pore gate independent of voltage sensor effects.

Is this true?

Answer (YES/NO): NO